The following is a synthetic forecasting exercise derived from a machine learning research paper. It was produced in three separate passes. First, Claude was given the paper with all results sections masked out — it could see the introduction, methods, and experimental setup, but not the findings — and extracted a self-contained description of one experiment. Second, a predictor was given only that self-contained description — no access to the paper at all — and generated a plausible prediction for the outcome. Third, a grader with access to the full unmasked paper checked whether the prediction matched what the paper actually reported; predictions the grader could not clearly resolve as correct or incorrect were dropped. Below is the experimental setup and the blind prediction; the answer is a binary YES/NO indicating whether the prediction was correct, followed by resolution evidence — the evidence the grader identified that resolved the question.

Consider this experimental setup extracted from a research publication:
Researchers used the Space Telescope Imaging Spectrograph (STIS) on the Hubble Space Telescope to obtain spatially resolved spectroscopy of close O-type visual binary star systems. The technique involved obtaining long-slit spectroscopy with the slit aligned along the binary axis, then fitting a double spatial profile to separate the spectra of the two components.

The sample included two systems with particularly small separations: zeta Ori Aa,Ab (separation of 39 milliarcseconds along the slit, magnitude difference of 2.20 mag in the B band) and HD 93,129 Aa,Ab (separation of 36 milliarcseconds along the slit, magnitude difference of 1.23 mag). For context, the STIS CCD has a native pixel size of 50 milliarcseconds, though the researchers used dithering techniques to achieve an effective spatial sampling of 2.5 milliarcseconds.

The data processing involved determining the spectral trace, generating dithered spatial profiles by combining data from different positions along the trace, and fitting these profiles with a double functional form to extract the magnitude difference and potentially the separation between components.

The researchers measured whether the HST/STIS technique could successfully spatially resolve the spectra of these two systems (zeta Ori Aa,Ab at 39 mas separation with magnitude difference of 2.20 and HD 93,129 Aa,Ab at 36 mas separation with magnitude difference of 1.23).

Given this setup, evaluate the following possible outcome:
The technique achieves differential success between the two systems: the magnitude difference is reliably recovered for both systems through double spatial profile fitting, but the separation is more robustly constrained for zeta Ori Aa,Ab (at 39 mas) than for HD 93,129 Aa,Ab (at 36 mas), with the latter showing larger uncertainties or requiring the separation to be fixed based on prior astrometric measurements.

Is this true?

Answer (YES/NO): NO